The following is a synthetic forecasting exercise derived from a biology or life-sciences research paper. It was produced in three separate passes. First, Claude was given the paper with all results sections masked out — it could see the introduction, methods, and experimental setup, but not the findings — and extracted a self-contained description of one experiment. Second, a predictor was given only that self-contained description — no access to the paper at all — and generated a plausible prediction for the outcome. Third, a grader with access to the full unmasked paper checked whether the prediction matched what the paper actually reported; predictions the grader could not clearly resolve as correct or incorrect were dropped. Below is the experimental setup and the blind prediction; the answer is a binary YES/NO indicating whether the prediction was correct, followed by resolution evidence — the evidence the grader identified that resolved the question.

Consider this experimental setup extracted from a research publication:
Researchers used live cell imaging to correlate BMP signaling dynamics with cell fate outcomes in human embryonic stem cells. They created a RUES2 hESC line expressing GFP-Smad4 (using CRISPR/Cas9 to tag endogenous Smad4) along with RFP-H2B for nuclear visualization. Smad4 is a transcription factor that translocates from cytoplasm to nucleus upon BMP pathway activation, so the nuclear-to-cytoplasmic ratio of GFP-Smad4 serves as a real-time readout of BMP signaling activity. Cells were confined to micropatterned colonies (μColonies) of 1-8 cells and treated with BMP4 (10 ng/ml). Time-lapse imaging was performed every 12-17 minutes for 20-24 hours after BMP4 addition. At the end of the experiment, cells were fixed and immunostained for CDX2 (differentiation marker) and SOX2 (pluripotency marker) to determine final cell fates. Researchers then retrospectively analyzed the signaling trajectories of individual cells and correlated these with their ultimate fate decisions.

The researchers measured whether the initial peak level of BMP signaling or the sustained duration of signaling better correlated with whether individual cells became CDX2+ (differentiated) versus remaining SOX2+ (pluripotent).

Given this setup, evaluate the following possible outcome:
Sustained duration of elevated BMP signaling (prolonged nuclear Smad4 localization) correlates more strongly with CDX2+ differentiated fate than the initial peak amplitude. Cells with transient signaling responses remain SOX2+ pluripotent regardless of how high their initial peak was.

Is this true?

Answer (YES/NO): YES